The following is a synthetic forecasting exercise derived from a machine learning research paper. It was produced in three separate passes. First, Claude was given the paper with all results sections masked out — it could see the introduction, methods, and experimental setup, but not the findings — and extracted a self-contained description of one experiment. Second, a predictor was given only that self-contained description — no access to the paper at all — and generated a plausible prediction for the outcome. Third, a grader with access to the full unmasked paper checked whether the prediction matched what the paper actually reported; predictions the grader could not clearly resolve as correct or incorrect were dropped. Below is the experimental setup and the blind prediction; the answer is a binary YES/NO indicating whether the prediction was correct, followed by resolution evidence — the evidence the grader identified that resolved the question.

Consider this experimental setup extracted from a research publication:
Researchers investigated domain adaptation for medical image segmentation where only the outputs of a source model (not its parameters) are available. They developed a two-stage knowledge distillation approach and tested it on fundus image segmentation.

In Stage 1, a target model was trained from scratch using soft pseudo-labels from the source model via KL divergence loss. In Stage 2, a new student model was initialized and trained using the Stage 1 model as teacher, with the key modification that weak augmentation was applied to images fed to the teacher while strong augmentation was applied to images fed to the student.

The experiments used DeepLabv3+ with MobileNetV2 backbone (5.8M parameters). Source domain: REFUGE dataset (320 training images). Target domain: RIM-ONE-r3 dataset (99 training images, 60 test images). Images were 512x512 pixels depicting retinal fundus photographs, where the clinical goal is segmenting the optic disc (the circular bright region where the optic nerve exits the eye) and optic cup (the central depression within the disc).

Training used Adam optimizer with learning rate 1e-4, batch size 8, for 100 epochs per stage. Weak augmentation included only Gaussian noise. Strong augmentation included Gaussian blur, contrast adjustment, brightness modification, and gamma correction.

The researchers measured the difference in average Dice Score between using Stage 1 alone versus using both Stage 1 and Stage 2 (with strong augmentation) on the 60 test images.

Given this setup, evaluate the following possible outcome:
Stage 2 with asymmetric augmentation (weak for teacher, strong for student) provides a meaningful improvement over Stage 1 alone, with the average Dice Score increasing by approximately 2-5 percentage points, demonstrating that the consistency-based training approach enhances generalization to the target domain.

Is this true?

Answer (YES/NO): YES